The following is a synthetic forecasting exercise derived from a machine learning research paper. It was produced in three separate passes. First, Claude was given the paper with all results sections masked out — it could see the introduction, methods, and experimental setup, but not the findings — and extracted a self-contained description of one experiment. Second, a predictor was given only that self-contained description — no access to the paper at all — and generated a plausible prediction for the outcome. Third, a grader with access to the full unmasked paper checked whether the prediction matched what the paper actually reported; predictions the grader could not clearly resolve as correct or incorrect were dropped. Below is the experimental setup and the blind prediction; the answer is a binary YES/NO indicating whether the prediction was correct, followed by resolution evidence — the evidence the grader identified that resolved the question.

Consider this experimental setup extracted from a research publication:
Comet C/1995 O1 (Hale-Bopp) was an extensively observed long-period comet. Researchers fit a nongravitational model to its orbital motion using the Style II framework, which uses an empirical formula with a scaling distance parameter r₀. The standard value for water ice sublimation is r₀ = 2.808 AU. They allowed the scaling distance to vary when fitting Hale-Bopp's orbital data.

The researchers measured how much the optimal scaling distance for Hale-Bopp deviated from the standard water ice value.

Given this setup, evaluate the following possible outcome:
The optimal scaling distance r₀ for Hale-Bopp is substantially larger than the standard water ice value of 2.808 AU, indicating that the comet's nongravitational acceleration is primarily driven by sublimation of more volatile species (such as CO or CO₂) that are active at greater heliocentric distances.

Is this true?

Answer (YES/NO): NO